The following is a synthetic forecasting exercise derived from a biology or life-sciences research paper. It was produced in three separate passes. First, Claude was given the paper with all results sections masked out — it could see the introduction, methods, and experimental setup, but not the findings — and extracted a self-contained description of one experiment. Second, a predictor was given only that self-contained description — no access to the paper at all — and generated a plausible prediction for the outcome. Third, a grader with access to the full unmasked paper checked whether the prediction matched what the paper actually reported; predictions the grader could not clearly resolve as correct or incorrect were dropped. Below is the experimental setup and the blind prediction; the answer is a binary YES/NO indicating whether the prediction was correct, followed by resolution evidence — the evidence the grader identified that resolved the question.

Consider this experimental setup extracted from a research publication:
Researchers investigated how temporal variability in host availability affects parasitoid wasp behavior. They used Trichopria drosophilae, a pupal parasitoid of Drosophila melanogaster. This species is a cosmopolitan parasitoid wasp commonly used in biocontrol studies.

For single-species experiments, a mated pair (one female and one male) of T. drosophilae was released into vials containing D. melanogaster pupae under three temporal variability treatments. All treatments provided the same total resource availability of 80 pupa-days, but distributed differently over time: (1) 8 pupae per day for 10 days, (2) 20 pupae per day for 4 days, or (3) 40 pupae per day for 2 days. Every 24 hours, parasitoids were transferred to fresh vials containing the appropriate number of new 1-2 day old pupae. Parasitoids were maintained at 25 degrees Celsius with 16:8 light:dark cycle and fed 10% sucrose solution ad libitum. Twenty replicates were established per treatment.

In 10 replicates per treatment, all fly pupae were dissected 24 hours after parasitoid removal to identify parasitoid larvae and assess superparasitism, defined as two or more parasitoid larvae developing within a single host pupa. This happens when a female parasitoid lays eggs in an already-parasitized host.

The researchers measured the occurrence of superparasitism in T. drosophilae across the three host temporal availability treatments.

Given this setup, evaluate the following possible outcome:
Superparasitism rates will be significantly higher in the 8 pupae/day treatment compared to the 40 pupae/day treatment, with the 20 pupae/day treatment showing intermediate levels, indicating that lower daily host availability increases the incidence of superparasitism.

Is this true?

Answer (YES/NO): NO